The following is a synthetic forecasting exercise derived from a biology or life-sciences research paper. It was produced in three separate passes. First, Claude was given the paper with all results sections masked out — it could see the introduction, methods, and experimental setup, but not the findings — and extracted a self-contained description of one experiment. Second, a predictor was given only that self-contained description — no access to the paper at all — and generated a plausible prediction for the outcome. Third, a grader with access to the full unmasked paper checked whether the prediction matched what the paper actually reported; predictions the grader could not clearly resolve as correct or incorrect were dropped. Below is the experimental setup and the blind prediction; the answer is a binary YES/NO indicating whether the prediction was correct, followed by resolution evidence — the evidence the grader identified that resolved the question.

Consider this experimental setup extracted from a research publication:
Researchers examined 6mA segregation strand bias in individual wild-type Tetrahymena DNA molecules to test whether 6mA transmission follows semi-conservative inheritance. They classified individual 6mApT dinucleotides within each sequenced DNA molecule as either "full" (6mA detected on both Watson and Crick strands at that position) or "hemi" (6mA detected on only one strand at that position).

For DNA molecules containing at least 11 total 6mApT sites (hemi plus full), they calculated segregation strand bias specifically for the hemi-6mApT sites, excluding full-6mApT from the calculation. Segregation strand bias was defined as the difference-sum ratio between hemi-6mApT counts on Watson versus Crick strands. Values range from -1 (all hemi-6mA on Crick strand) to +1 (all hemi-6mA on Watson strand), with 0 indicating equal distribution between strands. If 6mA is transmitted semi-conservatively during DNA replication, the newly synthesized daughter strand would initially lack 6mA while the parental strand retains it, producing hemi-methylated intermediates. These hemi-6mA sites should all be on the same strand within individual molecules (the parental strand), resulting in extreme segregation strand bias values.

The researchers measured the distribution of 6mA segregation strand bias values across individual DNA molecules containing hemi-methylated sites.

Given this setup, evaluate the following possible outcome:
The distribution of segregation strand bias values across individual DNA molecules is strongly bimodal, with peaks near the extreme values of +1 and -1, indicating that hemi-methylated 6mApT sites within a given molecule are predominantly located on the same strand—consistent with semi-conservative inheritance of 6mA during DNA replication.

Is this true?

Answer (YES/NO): YES